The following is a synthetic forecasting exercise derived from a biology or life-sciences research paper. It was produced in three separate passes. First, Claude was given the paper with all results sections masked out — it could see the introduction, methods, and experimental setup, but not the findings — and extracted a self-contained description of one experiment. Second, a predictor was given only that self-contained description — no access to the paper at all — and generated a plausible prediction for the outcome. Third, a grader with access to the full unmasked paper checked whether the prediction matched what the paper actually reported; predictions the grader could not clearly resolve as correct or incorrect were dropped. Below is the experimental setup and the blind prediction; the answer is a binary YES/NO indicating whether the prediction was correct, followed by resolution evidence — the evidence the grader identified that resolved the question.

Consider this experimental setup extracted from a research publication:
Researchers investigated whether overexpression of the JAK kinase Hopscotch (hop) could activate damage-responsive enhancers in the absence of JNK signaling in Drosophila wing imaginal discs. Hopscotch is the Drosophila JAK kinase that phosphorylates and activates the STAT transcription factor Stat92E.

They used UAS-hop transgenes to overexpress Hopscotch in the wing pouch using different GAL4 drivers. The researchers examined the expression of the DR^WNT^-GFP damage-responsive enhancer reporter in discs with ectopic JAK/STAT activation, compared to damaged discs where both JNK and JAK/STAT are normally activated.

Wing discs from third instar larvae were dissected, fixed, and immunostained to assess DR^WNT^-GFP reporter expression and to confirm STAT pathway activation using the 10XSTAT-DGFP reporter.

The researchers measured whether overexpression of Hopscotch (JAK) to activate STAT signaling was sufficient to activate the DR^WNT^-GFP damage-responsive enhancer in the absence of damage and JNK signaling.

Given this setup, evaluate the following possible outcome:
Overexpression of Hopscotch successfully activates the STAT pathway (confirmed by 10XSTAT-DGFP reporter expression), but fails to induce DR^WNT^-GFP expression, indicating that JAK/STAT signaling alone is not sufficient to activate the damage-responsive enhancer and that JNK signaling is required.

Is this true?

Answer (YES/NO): YES